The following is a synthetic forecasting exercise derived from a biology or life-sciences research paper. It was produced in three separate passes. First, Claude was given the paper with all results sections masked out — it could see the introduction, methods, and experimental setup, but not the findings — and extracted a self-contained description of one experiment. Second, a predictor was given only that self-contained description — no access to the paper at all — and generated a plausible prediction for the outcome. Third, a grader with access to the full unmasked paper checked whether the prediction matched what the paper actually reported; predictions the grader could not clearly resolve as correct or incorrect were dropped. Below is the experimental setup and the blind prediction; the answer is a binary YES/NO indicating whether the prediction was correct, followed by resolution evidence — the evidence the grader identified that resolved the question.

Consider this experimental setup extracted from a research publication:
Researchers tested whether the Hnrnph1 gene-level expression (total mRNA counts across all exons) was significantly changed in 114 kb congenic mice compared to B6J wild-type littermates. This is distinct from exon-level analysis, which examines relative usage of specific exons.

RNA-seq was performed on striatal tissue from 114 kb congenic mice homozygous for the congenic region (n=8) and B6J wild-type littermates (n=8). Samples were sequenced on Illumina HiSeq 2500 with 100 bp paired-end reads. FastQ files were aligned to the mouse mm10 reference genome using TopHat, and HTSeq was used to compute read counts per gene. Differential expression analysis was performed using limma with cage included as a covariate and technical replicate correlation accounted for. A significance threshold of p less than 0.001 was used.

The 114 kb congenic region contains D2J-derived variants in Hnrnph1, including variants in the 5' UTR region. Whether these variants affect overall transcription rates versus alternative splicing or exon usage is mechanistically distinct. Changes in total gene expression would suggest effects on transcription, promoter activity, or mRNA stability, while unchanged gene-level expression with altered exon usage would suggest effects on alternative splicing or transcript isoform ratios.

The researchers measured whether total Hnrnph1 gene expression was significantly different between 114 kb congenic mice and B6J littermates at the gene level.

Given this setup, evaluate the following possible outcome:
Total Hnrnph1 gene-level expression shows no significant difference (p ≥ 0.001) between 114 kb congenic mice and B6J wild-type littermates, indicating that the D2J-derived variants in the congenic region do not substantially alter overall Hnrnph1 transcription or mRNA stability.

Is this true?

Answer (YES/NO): YES